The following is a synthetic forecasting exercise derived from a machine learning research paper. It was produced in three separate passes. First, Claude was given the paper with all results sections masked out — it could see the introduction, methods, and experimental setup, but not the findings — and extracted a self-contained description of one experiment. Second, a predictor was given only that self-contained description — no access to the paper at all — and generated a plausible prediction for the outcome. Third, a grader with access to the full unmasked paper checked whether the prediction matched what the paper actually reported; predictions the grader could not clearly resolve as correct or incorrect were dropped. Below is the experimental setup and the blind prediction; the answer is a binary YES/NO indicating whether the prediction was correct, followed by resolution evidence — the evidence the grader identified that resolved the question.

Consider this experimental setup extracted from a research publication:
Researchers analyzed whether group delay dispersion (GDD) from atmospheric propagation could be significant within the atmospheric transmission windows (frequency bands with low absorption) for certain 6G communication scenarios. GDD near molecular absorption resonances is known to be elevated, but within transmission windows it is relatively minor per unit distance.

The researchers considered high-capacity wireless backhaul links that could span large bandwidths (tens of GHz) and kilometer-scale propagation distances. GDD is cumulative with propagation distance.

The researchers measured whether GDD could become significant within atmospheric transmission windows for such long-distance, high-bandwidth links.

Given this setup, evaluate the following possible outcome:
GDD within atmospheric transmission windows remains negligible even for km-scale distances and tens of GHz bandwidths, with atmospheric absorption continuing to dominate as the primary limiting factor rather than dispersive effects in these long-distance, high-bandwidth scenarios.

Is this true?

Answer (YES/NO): NO